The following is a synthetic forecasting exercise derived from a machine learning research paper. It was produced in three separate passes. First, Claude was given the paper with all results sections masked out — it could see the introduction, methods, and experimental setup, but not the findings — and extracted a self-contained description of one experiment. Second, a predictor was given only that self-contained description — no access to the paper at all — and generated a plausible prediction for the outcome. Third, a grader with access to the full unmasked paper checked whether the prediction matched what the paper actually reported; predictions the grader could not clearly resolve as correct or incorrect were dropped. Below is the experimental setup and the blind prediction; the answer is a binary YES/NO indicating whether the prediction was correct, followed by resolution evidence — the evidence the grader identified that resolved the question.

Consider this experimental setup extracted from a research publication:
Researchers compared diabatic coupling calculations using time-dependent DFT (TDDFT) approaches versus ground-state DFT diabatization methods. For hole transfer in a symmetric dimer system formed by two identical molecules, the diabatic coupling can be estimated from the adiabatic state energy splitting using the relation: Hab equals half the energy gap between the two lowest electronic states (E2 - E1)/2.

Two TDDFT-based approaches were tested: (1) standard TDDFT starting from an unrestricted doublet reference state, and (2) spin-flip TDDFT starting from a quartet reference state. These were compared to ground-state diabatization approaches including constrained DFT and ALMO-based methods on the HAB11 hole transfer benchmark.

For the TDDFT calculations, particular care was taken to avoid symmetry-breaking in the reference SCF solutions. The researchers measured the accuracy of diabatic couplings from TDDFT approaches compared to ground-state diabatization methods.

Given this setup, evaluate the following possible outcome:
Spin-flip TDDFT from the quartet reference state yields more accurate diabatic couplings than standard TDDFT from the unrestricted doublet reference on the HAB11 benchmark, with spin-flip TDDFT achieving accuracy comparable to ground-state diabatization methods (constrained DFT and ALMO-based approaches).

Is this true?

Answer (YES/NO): NO